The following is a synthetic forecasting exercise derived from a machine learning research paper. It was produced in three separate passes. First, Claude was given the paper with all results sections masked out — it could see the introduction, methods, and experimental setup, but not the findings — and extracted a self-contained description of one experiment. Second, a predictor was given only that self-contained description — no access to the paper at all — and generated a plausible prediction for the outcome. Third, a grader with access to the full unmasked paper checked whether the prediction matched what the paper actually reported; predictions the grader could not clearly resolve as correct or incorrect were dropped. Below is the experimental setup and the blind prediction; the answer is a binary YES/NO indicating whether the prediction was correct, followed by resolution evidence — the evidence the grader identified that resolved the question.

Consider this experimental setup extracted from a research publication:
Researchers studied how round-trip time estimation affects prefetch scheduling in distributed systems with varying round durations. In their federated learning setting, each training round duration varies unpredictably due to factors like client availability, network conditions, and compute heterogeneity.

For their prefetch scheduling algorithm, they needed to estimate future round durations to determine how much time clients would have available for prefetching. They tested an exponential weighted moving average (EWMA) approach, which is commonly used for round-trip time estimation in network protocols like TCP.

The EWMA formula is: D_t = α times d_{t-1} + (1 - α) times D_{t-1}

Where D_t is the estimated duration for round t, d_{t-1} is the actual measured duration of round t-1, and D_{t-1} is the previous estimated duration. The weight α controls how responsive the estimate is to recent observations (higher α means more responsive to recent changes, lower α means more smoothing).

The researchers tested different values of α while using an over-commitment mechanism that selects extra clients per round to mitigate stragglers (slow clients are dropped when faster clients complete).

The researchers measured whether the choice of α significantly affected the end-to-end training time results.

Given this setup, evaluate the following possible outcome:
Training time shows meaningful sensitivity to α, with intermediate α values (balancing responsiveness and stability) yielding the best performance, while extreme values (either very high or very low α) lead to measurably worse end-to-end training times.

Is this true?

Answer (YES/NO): NO